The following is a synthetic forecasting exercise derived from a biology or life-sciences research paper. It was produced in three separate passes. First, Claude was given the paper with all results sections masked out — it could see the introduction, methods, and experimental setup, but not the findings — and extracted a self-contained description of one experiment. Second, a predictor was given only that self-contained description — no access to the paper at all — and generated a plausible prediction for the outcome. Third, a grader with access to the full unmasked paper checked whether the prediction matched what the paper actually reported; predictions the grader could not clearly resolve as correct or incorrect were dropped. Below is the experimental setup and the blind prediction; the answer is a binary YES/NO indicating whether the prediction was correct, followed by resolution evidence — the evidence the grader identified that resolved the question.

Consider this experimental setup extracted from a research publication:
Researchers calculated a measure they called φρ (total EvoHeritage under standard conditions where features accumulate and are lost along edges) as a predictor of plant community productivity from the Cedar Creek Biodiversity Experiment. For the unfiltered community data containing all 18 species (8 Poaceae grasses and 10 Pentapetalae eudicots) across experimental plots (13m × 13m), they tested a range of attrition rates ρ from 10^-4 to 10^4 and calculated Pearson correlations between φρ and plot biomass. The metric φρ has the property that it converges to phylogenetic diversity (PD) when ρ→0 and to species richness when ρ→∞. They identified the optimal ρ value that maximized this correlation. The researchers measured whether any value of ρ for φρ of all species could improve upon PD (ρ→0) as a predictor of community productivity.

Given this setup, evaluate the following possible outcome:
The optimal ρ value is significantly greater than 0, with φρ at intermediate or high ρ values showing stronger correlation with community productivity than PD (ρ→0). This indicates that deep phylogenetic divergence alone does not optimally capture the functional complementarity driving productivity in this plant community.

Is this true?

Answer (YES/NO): NO